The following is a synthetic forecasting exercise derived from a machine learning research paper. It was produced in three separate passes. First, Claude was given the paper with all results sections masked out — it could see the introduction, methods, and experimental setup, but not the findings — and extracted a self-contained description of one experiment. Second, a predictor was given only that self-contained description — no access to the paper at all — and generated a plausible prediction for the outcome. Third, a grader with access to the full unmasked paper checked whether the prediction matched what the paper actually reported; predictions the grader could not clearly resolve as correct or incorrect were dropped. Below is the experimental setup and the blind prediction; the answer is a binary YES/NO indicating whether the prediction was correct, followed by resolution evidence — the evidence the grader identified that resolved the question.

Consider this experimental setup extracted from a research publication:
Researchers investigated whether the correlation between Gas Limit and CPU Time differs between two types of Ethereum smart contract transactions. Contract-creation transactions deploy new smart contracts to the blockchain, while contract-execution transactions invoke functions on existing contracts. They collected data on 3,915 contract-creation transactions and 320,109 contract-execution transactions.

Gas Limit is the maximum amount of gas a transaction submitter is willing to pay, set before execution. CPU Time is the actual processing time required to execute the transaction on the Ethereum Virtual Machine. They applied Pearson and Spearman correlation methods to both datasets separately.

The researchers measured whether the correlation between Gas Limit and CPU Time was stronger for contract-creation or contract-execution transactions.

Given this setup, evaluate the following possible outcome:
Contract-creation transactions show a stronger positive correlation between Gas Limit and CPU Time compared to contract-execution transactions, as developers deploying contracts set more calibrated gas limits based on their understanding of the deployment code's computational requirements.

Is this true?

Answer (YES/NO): YES